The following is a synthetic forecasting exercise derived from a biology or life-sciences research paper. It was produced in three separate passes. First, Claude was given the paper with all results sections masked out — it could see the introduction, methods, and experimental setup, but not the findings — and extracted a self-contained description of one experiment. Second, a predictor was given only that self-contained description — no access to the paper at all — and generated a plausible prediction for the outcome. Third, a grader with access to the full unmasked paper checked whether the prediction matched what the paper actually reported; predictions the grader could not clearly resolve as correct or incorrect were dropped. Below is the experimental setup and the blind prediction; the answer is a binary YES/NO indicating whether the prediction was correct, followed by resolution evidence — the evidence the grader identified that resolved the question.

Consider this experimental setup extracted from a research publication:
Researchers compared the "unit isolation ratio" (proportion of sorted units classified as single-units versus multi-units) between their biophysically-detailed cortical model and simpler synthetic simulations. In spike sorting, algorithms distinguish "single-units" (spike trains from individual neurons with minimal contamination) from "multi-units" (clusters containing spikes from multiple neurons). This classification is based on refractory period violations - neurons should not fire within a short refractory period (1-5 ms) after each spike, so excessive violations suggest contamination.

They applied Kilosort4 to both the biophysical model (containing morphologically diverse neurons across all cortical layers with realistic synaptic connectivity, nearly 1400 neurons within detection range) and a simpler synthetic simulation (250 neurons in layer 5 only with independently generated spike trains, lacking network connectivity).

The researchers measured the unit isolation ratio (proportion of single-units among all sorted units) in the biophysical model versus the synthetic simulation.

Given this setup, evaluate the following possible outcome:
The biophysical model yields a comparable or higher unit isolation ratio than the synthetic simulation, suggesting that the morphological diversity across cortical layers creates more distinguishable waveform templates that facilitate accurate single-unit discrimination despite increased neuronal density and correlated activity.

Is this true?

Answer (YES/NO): NO